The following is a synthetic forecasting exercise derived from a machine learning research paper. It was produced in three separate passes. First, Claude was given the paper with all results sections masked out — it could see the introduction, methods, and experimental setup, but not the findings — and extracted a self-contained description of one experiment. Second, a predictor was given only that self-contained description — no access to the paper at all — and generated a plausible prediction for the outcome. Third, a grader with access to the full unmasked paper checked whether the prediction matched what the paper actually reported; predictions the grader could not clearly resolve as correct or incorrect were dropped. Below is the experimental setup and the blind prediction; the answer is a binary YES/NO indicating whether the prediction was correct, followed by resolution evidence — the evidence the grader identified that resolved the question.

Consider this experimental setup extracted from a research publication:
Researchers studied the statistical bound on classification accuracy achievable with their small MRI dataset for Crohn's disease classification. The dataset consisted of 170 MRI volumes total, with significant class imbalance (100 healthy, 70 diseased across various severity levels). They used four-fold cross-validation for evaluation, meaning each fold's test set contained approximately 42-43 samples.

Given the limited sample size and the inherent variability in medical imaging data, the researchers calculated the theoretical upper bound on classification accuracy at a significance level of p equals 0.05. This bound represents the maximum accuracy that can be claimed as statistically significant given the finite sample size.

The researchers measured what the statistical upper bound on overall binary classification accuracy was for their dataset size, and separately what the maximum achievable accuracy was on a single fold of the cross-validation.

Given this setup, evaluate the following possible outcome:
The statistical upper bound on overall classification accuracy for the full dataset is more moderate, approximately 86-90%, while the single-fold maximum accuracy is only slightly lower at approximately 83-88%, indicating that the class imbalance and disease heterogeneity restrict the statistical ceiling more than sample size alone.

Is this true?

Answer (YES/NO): NO